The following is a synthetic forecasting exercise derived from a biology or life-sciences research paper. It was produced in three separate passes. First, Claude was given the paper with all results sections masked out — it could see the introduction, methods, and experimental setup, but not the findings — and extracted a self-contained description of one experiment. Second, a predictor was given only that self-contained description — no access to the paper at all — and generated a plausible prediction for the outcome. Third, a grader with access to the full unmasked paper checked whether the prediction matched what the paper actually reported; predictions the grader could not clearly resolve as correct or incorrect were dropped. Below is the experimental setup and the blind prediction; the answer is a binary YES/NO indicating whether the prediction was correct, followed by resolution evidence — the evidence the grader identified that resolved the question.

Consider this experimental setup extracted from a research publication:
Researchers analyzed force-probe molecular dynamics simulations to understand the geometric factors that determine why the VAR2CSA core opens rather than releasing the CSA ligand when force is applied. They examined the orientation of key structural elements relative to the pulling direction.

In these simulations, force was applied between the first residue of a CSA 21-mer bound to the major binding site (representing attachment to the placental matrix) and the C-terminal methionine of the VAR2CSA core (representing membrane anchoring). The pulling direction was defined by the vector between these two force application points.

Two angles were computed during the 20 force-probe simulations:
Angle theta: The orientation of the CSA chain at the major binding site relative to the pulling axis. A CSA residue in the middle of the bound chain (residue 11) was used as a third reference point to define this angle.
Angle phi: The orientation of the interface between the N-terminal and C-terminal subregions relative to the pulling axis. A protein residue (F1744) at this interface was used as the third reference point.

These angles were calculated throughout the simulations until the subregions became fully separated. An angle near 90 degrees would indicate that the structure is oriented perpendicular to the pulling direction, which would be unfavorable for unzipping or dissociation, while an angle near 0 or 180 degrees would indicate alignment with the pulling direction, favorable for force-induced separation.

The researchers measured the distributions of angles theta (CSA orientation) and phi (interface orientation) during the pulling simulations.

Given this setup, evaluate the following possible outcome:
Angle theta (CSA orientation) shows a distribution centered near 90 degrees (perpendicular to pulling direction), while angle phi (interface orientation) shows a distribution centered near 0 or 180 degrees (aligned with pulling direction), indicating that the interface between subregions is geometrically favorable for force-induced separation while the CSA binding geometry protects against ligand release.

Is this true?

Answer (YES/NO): NO